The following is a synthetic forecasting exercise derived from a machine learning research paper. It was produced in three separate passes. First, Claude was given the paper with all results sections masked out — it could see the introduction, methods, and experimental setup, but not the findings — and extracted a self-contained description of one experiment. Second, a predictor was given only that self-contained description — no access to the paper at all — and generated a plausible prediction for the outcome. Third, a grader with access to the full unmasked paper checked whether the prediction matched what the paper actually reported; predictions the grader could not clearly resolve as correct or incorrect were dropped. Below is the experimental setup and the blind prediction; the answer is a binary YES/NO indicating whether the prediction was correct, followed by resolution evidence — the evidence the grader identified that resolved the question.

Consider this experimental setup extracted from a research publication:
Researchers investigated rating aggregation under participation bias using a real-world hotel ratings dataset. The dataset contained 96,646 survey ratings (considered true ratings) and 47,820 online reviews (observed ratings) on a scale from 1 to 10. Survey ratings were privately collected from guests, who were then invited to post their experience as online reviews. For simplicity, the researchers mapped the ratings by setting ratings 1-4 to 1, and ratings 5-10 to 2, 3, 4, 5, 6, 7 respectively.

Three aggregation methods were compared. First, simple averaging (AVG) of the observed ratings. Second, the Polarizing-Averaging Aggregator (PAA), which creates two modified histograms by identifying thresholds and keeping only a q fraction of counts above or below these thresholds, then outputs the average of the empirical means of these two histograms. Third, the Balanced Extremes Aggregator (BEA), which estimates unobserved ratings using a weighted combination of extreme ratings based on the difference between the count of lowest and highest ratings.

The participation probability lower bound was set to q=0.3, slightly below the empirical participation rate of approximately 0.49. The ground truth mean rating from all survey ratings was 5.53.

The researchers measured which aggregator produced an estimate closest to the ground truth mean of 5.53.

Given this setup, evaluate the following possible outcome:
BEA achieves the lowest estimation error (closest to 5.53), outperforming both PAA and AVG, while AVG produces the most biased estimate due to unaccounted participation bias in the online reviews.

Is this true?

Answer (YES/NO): NO